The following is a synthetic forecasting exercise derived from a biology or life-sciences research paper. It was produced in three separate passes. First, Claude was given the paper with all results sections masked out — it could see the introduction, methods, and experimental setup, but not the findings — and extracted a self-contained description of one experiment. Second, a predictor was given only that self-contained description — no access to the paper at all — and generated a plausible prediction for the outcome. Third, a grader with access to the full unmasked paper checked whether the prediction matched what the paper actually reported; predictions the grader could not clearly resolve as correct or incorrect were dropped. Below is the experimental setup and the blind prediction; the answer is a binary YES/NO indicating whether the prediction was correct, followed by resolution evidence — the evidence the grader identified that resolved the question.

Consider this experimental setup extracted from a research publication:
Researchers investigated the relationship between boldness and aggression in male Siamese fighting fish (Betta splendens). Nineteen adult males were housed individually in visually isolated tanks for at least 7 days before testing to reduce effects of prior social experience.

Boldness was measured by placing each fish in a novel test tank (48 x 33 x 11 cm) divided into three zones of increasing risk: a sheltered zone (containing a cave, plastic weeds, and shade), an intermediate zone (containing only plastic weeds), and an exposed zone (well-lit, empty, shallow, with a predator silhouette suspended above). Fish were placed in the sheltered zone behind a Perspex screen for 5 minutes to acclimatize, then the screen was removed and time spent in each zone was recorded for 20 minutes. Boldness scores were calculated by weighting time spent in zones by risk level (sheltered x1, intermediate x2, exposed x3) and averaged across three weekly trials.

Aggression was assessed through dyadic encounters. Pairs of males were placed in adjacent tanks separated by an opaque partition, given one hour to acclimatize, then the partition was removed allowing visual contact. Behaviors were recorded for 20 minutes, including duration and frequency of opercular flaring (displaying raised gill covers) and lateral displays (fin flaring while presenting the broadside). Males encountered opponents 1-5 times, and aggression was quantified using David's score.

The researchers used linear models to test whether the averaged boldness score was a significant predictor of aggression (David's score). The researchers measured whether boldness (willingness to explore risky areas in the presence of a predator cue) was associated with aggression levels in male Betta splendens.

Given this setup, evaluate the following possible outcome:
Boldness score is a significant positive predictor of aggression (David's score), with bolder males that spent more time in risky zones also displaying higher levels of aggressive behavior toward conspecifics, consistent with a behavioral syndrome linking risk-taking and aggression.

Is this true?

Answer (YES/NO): NO